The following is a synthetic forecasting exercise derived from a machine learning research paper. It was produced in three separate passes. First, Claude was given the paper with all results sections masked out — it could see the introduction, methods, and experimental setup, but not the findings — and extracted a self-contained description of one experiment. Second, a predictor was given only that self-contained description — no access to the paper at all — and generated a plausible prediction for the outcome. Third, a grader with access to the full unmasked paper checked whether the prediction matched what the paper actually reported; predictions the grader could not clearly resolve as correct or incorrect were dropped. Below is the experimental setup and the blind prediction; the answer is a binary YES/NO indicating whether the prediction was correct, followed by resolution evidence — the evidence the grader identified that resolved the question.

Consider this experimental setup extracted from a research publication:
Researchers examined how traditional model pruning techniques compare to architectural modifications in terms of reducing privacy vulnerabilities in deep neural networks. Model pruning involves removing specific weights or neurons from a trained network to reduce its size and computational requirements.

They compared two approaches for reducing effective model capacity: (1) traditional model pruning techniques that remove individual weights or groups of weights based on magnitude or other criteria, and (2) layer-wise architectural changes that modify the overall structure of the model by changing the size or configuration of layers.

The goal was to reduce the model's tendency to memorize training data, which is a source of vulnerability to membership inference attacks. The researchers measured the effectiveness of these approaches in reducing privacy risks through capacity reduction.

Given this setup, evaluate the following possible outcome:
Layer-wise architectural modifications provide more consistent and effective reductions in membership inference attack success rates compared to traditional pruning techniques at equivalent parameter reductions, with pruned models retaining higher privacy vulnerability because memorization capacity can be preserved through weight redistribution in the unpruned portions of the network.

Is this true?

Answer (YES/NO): NO